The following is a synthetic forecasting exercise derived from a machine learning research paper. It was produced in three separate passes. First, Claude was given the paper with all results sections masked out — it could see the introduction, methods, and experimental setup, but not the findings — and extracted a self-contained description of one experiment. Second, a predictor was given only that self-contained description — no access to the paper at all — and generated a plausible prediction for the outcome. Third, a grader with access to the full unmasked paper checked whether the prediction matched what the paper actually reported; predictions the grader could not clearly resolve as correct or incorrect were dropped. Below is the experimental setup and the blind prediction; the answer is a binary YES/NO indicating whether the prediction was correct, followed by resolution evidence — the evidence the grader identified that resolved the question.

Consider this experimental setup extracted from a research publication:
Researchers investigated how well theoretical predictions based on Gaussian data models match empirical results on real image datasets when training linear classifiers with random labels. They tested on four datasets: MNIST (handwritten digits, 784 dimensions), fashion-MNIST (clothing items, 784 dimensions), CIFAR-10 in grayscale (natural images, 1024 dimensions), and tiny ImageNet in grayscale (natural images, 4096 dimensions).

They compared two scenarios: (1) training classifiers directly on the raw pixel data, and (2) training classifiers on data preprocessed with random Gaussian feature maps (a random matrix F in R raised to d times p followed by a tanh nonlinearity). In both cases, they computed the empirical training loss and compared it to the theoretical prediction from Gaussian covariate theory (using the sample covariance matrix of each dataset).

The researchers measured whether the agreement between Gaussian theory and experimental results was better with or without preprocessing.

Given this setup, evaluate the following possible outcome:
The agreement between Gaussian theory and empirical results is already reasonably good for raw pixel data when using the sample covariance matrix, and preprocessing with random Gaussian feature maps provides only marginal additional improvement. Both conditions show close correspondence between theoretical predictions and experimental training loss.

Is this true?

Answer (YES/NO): YES